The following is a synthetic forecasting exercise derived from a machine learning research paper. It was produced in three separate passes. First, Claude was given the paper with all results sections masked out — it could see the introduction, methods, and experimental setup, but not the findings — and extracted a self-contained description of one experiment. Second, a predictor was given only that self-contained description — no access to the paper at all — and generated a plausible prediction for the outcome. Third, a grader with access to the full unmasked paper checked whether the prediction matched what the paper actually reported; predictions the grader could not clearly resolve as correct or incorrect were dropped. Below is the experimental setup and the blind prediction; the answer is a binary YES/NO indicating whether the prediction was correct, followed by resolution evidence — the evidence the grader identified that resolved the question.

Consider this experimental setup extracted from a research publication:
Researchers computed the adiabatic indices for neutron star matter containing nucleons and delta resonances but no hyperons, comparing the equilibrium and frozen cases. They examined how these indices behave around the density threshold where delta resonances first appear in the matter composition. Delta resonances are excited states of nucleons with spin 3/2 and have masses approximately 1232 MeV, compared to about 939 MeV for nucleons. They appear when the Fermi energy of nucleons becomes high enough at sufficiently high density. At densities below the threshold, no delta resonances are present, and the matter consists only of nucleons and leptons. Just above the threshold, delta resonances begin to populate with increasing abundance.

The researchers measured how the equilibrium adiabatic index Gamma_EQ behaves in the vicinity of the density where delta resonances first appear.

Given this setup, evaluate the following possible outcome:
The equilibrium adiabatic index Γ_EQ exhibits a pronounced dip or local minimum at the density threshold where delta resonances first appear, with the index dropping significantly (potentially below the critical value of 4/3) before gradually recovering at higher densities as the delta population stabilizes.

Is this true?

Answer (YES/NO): YES